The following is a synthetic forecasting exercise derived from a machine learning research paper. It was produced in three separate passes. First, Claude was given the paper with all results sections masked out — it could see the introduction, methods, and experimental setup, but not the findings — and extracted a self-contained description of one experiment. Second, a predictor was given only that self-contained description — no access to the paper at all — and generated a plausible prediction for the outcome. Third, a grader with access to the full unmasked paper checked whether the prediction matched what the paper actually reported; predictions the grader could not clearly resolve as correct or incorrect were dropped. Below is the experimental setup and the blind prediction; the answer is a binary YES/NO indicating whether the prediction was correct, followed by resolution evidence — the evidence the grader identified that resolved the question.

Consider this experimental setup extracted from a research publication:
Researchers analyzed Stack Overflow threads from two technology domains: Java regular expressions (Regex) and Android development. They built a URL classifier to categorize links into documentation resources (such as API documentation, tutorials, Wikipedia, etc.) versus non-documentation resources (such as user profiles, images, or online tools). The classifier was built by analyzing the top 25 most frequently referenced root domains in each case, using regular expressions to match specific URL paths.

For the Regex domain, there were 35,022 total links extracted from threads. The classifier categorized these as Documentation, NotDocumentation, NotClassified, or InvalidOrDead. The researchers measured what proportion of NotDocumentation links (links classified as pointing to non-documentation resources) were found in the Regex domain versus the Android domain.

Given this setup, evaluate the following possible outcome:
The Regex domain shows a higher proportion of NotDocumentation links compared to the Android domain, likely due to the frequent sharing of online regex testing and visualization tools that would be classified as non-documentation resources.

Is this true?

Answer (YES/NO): YES